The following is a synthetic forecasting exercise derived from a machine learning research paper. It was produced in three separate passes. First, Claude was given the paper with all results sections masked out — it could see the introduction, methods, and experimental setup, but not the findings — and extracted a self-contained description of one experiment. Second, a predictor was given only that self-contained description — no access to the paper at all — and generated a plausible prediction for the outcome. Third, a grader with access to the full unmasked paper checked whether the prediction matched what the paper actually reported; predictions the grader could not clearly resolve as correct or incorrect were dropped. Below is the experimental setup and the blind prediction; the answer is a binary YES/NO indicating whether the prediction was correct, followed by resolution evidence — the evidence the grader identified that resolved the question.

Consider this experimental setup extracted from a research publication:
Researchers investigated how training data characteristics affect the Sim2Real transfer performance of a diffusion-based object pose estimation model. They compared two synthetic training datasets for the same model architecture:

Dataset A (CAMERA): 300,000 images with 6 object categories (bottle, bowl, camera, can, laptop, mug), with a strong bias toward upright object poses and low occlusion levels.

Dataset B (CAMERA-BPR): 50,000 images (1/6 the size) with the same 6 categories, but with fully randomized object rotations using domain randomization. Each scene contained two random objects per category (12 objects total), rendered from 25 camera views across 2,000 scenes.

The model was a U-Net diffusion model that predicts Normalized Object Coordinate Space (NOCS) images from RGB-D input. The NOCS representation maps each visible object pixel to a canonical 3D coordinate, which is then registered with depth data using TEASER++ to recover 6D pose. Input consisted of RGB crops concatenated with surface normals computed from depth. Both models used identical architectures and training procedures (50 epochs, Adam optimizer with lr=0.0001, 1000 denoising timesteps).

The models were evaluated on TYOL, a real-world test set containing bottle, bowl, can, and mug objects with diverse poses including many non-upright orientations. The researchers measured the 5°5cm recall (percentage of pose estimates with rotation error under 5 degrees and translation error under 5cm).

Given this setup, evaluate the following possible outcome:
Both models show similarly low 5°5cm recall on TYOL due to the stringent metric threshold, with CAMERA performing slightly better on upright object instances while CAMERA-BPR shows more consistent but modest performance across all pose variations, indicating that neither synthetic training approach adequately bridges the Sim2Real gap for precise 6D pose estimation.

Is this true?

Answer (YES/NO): NO